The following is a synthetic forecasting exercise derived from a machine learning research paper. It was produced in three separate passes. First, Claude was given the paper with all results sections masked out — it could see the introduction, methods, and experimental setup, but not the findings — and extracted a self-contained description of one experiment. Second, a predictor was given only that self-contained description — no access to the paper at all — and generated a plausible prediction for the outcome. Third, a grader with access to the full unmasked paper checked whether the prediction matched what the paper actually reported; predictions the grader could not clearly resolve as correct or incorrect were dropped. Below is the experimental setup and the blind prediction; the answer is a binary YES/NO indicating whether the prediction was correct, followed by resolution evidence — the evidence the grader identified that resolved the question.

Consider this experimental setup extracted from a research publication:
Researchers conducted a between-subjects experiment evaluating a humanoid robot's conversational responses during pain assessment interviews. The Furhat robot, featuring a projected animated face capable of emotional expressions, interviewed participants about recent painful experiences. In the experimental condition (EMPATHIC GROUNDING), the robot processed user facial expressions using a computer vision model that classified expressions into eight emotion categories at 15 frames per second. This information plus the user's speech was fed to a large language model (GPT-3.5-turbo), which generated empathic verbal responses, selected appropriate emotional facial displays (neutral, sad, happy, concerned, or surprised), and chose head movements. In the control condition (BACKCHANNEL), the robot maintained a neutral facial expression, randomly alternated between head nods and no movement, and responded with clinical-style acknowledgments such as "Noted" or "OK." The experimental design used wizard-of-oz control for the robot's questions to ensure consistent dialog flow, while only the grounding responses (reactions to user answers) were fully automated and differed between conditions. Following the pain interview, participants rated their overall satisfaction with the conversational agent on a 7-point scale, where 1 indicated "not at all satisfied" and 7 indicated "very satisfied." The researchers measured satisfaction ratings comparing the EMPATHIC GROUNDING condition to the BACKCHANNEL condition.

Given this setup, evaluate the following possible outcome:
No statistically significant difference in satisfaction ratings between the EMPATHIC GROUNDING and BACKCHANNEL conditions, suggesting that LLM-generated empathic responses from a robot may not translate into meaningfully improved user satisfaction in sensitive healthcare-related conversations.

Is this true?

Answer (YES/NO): YES